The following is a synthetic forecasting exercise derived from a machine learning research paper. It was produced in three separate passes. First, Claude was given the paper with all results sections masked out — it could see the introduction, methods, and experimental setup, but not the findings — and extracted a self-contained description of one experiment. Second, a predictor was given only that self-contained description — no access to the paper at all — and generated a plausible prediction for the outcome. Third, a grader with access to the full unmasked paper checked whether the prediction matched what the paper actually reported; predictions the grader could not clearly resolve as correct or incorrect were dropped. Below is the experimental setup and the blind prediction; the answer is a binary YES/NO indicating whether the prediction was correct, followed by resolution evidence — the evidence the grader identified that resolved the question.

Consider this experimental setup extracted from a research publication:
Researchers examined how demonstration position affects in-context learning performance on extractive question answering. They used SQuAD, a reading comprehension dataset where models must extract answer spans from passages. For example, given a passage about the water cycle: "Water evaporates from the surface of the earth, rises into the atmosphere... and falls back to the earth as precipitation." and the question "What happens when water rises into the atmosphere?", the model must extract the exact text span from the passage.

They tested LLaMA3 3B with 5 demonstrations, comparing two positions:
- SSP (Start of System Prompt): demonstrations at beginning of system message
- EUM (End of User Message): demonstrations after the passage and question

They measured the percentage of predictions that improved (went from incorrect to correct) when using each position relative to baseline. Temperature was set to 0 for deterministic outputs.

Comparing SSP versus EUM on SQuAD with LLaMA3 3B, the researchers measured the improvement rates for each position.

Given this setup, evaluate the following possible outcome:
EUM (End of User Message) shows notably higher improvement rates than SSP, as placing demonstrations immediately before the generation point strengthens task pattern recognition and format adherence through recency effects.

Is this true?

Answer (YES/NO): NO